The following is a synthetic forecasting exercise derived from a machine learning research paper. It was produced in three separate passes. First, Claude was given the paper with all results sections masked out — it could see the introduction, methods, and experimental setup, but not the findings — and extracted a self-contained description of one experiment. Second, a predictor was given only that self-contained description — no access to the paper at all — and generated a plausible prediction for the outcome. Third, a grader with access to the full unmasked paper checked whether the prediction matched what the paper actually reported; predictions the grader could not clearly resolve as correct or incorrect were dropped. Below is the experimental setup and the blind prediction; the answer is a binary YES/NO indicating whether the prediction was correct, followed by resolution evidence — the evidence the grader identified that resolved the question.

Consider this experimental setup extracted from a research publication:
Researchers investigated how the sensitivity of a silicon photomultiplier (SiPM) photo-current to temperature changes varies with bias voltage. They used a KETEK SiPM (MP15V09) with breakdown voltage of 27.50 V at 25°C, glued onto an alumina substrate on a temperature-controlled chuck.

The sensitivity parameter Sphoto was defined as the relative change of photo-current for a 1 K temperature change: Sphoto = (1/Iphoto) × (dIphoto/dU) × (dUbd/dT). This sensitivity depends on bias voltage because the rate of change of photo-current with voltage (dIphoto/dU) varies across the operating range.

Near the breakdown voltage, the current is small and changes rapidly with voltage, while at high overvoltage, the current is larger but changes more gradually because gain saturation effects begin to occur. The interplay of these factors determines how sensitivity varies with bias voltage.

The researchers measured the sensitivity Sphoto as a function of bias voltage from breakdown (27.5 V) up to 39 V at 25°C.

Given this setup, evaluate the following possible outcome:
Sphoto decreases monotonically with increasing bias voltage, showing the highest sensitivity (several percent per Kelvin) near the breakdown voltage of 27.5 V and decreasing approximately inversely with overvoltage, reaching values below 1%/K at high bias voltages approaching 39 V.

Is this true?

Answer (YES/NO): NO